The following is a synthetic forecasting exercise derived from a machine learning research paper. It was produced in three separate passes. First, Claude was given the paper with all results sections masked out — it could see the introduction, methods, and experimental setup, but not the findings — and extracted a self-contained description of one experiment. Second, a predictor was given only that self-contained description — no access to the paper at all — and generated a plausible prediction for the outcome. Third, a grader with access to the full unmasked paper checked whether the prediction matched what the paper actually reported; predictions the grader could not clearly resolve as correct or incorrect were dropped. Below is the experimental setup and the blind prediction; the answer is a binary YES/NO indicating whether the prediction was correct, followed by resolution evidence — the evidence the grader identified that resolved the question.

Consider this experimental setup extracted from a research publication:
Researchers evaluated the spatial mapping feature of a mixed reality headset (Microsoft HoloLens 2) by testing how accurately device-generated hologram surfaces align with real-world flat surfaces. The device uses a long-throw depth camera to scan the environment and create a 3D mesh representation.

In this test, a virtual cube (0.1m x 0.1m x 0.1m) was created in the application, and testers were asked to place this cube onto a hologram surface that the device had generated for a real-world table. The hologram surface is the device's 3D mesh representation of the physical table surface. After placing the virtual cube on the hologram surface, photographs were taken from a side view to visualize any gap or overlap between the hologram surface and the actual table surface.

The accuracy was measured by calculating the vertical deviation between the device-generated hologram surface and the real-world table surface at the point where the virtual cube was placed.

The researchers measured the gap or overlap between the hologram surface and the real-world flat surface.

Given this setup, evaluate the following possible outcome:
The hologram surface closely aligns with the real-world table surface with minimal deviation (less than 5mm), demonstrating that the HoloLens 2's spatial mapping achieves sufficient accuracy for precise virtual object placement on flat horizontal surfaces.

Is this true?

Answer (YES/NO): NO